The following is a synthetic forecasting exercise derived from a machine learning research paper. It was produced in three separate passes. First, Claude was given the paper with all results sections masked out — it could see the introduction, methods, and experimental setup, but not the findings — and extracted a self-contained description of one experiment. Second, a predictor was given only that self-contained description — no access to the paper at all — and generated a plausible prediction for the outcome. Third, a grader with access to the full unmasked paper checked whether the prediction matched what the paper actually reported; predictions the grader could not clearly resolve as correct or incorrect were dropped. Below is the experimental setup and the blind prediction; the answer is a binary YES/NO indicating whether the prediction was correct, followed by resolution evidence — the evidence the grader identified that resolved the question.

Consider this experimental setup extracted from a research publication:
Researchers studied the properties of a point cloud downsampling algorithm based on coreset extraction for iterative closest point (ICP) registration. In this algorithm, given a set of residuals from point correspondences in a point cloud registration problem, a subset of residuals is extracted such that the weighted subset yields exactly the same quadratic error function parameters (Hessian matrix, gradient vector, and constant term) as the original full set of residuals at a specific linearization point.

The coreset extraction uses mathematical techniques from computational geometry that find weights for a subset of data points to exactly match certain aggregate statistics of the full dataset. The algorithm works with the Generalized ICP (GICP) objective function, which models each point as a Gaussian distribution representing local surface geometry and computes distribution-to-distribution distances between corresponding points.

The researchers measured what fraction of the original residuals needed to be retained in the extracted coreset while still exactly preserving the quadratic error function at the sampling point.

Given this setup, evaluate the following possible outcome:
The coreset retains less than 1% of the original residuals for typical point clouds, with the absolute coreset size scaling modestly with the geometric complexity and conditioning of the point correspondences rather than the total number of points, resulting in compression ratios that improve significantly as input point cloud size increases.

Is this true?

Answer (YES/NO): NO